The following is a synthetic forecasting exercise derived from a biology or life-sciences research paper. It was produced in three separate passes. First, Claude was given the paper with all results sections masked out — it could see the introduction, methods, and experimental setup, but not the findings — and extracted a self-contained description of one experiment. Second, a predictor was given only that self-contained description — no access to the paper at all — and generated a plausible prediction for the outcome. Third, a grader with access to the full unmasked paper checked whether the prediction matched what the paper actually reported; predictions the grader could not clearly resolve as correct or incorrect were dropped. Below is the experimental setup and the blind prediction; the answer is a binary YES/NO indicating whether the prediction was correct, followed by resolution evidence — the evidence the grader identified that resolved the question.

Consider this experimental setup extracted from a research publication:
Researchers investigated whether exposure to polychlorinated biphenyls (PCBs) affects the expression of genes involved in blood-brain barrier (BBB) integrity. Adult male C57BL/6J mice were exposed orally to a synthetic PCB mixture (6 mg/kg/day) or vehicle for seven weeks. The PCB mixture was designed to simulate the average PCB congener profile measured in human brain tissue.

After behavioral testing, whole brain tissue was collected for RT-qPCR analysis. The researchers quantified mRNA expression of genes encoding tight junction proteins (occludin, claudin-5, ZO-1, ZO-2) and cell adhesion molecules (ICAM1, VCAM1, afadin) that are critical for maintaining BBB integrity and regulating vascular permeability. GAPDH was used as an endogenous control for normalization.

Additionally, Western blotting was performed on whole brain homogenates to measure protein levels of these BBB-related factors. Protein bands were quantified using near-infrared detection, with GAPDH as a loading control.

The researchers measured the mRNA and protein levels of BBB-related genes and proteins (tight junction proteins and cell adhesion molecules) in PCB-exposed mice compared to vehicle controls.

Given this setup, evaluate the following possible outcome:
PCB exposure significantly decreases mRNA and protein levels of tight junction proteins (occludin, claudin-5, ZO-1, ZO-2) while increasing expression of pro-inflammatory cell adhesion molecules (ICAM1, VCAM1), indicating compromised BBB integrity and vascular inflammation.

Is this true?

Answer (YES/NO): NO